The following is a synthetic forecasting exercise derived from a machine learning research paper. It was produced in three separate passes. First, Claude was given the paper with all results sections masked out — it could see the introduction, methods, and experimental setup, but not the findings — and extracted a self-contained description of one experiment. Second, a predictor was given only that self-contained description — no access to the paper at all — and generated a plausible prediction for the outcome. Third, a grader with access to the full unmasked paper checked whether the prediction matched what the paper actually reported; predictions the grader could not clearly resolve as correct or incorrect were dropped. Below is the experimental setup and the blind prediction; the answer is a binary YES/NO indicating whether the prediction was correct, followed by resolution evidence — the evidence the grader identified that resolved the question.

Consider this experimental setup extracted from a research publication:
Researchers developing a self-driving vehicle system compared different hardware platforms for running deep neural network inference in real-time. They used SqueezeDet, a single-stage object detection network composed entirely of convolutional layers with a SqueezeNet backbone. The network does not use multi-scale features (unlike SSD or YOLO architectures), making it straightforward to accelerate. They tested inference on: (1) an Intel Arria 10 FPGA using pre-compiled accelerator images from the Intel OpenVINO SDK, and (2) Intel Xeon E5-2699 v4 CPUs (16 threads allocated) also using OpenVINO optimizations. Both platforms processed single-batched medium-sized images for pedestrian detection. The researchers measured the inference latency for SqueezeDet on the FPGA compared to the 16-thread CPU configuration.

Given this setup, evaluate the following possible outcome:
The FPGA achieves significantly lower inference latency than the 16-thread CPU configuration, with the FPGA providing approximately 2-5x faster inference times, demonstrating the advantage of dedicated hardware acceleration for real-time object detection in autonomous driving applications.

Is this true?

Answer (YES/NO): NO